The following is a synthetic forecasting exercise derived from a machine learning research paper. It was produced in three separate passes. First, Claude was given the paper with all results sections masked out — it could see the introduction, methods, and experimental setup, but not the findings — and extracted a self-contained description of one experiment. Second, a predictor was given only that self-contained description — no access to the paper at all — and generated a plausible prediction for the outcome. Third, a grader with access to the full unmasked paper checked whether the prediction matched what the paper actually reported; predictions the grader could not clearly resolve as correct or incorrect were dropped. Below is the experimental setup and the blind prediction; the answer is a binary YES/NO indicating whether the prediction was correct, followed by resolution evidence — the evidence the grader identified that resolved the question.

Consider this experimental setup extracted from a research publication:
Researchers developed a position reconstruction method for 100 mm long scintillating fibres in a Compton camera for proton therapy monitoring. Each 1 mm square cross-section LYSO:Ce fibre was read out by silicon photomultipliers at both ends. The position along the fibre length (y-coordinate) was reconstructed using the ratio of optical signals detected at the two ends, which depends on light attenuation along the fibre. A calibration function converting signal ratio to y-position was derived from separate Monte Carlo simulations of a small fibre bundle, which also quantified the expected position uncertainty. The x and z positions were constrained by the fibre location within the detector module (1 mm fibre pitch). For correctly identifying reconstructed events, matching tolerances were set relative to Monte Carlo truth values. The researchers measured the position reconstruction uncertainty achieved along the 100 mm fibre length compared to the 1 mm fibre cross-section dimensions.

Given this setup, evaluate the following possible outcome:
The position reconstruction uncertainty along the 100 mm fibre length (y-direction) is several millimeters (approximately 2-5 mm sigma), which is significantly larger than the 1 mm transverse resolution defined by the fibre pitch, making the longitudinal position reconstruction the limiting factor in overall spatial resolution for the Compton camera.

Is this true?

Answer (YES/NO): NO